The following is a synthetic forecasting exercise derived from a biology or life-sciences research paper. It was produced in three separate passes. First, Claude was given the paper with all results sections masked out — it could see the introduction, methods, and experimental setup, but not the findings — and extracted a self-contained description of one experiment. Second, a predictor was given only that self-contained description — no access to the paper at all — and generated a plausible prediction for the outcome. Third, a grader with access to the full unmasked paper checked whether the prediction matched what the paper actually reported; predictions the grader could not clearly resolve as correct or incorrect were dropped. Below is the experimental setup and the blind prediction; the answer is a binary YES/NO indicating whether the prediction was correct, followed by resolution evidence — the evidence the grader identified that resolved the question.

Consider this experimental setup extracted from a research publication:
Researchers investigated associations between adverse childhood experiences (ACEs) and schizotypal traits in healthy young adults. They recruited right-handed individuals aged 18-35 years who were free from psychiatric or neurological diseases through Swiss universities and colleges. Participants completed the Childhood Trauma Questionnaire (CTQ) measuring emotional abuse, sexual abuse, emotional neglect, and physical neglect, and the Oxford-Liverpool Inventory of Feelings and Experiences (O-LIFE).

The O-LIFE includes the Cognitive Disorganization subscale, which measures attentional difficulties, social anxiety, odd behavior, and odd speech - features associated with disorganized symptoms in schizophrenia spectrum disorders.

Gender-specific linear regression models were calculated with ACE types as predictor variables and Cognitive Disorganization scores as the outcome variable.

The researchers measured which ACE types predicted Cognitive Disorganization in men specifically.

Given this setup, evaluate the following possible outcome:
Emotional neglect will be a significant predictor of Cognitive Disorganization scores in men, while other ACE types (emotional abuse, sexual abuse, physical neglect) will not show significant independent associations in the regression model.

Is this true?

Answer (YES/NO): NO